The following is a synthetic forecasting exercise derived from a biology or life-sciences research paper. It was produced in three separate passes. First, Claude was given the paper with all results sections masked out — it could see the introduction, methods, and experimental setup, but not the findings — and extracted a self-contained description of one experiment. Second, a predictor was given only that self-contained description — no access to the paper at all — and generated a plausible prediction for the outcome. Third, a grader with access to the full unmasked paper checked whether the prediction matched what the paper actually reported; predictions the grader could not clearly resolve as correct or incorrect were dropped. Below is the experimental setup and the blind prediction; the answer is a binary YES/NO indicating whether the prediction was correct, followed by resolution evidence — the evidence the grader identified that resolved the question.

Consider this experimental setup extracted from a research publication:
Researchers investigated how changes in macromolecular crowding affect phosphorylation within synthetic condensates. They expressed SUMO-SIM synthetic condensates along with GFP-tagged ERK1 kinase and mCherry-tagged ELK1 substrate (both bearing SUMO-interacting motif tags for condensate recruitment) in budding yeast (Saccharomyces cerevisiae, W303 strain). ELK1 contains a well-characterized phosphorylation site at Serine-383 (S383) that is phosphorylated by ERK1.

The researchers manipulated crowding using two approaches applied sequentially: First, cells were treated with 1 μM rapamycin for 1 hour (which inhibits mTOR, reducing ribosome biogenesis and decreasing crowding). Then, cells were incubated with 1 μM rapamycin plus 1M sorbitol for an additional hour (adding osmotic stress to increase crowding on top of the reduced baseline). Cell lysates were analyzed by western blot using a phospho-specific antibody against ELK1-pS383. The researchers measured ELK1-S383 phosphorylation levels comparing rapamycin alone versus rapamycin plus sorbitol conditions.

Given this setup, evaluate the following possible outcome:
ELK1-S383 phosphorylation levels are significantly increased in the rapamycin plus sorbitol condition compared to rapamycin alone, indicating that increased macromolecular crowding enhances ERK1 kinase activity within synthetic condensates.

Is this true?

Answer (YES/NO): YES